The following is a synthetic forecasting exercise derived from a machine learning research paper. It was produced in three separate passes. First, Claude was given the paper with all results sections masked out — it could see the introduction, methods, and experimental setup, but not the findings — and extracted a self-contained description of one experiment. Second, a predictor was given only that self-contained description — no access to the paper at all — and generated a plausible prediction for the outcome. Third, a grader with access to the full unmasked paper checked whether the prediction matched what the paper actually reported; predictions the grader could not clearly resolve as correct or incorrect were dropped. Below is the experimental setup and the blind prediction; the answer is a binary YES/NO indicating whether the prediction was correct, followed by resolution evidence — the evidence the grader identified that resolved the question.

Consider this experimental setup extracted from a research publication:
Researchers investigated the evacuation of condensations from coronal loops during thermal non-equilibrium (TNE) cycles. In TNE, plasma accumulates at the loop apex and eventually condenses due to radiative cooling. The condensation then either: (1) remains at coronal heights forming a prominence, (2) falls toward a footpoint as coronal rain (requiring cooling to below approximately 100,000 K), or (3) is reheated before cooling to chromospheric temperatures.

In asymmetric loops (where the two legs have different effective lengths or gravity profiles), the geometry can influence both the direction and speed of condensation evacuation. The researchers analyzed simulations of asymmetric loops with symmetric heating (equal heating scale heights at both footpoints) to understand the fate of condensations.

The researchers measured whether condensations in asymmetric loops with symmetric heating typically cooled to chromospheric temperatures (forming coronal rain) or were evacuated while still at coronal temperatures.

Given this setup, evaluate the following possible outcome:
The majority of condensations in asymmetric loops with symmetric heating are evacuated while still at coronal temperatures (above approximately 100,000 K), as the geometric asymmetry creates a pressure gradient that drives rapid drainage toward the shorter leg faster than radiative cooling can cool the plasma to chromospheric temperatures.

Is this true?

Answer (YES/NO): YES